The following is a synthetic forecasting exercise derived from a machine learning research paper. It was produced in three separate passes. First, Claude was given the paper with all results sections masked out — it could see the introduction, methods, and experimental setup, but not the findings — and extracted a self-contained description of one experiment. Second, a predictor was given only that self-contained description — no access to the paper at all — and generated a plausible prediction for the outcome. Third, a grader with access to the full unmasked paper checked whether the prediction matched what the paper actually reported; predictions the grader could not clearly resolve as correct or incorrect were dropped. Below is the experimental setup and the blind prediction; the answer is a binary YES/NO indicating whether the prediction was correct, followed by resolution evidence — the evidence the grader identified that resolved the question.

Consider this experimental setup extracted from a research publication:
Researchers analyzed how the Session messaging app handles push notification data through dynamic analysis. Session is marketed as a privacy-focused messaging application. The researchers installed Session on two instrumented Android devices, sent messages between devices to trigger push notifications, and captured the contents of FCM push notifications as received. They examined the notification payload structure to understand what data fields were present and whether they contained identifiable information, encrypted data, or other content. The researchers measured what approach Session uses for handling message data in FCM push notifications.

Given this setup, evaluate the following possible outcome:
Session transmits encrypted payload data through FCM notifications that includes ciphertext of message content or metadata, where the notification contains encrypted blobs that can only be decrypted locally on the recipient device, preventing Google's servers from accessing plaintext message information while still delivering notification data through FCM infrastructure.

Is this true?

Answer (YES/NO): YES